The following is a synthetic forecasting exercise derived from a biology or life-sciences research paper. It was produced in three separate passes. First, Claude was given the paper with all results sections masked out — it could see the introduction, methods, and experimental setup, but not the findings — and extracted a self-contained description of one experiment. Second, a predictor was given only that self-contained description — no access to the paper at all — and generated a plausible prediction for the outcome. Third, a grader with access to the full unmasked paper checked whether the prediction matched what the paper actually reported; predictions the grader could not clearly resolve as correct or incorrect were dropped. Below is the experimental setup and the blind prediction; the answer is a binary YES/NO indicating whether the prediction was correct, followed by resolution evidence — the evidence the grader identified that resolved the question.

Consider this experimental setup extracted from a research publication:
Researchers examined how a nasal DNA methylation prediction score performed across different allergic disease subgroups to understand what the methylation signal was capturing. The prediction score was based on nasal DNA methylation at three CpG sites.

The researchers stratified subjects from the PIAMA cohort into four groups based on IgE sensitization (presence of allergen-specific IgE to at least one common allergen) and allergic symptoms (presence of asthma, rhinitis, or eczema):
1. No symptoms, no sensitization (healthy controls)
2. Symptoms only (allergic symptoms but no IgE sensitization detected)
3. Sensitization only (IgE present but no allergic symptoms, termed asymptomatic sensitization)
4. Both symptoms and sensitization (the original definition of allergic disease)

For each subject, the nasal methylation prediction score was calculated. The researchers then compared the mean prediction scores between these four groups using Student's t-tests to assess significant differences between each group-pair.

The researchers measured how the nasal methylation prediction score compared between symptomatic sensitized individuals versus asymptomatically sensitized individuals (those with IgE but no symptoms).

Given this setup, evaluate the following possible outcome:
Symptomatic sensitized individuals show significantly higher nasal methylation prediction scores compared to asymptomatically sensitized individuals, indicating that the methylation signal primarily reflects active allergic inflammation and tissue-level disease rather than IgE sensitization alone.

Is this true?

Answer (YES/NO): YES